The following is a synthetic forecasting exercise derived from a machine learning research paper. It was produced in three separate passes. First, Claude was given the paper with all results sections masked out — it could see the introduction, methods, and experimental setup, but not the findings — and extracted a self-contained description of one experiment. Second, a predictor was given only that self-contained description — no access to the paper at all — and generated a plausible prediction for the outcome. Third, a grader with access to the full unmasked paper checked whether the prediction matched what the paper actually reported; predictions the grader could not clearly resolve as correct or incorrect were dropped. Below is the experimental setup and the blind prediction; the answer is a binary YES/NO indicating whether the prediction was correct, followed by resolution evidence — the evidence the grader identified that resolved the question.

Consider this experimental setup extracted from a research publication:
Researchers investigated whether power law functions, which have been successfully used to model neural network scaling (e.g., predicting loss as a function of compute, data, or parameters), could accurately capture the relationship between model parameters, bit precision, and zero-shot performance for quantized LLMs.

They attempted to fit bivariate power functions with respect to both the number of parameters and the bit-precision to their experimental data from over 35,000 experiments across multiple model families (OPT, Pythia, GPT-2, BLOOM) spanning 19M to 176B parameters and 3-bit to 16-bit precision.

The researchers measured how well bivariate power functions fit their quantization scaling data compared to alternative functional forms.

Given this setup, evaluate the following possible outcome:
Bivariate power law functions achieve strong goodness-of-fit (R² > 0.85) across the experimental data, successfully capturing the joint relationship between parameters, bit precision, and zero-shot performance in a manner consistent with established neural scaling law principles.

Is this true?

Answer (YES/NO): NO